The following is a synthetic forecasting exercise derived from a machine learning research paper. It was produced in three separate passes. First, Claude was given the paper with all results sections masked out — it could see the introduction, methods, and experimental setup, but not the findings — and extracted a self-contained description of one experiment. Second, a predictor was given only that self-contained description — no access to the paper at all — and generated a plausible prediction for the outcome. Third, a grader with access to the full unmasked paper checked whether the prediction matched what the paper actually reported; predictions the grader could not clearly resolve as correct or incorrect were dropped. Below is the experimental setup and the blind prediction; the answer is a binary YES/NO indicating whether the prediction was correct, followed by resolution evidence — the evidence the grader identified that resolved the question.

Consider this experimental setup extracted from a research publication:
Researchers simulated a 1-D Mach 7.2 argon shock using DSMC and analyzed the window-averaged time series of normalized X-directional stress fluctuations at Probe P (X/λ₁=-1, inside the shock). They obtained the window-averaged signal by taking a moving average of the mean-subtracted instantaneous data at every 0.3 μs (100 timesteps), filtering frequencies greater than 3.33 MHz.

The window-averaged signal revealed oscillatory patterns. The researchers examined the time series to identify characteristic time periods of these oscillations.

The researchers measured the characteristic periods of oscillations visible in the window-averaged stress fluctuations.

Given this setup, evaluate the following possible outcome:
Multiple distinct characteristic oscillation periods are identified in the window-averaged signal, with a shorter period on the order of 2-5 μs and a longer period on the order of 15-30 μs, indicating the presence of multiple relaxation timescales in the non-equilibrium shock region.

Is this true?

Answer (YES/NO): YES